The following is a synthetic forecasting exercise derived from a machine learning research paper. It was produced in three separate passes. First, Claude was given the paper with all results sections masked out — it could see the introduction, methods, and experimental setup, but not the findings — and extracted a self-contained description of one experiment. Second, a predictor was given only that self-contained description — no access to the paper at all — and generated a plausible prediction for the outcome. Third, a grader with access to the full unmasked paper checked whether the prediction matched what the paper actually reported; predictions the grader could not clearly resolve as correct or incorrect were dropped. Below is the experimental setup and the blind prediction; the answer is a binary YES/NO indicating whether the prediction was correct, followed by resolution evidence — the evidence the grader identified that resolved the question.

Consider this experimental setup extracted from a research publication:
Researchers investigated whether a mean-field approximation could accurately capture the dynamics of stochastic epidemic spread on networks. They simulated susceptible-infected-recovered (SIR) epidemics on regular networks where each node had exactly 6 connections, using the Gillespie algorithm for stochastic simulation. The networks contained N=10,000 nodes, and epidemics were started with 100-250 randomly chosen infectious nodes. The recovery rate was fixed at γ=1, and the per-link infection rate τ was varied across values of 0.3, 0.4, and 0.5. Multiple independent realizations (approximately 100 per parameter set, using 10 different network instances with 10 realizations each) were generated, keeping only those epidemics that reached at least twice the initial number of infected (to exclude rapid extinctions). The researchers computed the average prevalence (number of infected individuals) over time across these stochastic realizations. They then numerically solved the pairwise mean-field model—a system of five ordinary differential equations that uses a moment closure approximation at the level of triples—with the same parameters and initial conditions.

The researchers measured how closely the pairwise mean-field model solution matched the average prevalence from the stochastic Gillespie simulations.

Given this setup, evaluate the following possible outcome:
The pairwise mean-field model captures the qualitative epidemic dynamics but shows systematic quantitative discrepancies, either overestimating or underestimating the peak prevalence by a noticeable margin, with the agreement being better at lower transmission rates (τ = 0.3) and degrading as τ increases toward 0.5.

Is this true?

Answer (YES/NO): NO